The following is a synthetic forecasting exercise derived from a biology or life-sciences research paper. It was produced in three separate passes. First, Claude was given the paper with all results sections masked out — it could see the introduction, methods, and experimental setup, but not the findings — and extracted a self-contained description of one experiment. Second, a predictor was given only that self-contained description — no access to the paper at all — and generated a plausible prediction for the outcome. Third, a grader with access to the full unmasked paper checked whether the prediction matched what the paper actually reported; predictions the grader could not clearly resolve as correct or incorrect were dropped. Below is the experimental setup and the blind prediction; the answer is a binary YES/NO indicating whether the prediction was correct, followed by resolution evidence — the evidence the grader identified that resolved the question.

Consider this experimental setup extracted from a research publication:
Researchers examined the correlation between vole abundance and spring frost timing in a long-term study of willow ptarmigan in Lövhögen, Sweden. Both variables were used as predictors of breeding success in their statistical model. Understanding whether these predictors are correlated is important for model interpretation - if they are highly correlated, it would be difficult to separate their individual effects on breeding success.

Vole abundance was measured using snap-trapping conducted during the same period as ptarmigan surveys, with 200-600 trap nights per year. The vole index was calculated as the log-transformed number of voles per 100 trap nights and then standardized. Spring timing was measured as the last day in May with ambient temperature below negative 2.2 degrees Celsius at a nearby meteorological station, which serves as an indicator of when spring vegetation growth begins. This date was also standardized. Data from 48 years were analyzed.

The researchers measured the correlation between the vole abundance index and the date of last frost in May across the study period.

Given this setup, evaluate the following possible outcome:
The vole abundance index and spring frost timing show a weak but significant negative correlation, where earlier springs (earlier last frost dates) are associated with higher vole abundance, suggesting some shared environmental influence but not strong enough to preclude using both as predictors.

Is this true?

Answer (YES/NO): NO